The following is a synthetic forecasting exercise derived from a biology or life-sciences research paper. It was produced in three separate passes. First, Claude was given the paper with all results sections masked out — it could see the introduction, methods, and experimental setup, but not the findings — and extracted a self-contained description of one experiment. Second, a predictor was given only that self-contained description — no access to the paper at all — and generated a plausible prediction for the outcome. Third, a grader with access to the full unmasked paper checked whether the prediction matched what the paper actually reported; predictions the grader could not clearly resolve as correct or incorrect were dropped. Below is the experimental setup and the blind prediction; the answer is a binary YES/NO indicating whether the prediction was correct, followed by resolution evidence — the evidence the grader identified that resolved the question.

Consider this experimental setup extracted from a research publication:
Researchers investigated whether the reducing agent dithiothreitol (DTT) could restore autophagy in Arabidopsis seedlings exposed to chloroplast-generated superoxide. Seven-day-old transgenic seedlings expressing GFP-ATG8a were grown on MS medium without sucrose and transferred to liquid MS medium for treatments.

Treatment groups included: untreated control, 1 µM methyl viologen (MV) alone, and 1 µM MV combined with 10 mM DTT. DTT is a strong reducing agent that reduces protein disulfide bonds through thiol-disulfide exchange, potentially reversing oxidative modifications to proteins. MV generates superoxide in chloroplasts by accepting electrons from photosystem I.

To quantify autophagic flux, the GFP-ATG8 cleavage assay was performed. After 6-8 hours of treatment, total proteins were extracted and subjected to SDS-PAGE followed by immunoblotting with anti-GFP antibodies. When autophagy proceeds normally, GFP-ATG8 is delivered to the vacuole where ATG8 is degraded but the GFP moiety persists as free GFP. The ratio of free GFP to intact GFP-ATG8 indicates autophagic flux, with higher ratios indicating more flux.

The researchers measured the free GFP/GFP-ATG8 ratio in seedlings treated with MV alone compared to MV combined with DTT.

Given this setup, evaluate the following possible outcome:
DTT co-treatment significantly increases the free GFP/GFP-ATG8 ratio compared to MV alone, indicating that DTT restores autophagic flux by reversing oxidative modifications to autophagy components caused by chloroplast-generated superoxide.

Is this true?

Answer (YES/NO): YES